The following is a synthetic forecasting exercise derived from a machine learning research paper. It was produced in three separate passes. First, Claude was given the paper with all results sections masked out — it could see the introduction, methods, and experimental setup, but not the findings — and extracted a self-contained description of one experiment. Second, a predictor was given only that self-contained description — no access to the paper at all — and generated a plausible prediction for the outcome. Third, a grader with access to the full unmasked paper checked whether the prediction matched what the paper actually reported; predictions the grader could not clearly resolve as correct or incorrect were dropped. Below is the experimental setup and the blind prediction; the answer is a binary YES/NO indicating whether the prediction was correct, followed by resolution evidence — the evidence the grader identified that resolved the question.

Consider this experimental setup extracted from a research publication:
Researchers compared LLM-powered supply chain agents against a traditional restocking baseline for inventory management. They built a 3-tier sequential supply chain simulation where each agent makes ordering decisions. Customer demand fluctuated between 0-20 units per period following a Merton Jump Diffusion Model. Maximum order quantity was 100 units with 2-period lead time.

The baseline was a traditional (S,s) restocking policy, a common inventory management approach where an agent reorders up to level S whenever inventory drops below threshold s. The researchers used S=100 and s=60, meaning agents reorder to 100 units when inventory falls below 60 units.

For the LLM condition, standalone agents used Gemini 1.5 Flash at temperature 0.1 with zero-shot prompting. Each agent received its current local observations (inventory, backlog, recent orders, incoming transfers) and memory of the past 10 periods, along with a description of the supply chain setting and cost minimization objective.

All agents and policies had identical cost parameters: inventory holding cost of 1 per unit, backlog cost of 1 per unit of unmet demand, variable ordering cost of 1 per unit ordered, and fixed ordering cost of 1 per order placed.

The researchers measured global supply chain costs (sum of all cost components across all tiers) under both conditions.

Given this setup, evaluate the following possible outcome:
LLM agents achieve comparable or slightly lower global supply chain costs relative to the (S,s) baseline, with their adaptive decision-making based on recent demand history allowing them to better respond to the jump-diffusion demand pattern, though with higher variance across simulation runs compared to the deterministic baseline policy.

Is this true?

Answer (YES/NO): NO